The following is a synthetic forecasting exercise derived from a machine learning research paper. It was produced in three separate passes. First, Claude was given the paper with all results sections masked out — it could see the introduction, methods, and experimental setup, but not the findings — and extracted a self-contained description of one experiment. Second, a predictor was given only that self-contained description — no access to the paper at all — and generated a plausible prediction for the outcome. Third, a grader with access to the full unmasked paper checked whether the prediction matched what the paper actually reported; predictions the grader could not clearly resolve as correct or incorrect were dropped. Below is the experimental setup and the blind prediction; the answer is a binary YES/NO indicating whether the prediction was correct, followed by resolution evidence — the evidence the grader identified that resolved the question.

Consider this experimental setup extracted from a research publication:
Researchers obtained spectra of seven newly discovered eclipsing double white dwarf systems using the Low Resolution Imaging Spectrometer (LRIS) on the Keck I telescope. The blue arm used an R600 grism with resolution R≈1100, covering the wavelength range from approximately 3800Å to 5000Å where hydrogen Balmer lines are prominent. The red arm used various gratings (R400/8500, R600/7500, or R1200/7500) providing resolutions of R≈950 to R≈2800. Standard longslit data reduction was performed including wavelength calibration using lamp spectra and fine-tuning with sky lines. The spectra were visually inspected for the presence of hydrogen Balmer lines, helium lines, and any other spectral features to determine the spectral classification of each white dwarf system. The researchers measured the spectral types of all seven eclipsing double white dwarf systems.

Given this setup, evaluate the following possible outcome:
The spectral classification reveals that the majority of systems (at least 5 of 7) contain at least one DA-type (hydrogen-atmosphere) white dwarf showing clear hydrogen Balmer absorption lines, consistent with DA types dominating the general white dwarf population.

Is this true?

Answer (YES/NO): YES